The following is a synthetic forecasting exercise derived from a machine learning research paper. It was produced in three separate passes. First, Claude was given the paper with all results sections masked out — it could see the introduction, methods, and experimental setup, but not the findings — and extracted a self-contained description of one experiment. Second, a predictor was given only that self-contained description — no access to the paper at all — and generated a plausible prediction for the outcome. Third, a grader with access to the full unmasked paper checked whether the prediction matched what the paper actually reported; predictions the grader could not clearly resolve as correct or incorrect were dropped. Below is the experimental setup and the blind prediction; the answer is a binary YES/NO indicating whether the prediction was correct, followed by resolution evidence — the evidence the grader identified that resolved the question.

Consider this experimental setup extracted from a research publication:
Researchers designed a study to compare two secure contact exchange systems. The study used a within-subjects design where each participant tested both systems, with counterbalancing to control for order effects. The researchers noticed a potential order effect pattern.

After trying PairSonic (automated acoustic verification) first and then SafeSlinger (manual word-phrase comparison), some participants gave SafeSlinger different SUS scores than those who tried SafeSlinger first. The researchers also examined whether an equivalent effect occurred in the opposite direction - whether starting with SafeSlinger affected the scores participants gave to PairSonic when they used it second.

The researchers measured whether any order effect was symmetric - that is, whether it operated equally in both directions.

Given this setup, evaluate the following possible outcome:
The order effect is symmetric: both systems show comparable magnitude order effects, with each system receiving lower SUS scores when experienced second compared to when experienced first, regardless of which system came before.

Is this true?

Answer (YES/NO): NO